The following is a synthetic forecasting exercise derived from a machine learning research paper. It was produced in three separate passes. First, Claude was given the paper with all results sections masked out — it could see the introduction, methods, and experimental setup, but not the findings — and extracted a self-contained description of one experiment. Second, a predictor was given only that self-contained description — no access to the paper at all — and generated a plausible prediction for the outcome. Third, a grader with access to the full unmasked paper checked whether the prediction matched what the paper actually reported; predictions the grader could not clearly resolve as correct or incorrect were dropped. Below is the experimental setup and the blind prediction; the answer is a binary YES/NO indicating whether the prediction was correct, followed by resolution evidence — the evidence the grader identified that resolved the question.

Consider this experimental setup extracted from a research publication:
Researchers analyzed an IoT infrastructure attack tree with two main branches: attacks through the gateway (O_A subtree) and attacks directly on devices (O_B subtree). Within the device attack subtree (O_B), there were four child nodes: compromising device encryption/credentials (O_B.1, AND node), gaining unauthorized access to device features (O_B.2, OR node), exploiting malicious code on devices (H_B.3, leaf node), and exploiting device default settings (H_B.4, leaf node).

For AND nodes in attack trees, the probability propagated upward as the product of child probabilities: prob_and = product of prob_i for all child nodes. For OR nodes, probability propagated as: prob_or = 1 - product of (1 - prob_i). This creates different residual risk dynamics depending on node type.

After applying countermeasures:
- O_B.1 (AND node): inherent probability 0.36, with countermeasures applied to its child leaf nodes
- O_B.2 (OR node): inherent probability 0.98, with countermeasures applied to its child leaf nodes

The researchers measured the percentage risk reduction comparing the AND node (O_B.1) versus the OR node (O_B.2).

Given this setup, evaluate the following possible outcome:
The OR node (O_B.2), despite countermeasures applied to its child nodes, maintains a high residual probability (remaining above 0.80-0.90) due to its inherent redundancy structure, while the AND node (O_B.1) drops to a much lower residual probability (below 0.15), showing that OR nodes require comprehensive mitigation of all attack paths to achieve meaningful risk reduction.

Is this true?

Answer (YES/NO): NO